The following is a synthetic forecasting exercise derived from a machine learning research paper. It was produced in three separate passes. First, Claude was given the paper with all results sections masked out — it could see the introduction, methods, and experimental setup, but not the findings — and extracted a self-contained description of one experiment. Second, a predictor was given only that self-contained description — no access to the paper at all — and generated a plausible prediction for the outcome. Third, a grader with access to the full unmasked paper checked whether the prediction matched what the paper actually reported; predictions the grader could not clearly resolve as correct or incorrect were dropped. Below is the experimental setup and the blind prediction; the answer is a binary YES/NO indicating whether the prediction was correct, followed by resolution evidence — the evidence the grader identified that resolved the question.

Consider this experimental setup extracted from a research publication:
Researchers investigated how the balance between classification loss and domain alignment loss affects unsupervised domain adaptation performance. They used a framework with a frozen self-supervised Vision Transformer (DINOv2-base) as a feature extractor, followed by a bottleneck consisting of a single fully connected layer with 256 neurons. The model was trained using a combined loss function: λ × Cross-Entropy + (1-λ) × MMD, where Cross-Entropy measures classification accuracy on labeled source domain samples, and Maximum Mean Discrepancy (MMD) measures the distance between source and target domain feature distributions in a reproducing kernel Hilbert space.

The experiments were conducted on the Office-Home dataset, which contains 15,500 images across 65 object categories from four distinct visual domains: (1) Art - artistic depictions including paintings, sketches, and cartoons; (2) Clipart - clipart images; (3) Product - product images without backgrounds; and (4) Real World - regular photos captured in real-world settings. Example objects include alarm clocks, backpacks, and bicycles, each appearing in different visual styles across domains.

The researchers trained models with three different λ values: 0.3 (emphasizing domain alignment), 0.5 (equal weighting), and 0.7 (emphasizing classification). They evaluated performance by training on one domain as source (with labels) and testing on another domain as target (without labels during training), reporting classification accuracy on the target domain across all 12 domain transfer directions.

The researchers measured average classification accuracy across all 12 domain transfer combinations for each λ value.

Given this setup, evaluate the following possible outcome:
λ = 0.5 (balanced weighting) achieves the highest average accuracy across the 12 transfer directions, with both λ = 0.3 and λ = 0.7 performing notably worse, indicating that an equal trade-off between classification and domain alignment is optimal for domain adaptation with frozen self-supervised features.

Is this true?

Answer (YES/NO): NO